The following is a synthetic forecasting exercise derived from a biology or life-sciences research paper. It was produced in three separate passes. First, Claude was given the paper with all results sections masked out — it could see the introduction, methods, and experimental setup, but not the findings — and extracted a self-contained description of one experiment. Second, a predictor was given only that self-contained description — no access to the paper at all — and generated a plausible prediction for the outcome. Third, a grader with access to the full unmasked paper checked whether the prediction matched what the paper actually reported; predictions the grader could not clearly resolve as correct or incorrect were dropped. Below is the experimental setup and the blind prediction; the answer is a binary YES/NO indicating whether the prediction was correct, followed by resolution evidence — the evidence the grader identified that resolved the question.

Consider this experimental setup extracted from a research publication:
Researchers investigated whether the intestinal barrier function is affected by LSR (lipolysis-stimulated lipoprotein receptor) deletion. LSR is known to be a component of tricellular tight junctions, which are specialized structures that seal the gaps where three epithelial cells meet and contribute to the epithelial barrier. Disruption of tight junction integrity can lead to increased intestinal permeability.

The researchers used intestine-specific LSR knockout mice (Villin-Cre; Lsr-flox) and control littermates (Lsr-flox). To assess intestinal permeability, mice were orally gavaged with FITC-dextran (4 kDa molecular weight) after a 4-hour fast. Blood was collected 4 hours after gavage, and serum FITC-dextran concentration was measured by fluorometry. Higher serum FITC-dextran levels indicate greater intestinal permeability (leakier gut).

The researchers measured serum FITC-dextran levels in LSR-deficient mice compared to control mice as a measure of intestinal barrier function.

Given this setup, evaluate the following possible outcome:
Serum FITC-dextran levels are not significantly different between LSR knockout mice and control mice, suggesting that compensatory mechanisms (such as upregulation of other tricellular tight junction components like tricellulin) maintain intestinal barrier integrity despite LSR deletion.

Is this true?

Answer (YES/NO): NO